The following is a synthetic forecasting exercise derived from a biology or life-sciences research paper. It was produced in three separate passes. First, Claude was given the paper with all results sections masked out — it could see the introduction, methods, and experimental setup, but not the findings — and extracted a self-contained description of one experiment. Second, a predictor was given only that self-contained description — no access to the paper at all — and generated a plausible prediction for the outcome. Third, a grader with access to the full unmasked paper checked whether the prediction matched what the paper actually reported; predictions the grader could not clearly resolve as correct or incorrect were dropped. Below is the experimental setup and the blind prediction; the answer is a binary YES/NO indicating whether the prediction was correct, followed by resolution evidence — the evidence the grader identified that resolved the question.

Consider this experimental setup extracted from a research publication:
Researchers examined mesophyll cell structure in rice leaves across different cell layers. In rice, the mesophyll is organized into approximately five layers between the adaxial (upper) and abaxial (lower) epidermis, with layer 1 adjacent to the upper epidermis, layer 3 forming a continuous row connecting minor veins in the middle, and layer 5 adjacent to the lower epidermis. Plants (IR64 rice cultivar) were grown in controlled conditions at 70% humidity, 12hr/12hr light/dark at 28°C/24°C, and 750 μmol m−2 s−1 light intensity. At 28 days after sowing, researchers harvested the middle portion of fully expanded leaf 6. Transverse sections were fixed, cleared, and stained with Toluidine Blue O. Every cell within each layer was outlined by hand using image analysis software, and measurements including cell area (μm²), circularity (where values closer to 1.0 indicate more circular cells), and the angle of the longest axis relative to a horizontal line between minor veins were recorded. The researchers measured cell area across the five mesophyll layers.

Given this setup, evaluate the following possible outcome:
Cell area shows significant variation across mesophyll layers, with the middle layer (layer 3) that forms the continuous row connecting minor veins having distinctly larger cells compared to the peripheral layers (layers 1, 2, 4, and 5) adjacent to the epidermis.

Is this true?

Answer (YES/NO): YES